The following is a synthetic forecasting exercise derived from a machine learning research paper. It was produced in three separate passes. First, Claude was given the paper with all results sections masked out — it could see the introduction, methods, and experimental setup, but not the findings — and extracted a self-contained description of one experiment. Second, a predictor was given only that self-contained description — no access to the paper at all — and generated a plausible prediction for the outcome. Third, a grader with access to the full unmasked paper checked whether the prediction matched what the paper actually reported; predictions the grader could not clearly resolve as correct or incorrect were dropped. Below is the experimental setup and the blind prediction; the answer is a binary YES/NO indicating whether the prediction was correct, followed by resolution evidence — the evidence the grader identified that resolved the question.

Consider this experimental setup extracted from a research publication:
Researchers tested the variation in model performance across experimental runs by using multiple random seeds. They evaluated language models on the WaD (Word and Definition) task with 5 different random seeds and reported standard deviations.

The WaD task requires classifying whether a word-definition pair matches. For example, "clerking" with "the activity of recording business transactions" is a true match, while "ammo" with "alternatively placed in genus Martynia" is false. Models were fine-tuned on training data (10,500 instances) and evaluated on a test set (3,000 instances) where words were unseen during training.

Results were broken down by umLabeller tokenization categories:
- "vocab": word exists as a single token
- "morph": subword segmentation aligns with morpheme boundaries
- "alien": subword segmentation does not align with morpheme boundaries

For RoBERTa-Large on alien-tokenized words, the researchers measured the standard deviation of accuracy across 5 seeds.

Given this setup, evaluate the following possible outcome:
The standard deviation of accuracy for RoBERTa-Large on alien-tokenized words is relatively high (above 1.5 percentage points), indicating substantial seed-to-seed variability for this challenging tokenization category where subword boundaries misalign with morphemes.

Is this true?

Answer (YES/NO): YES